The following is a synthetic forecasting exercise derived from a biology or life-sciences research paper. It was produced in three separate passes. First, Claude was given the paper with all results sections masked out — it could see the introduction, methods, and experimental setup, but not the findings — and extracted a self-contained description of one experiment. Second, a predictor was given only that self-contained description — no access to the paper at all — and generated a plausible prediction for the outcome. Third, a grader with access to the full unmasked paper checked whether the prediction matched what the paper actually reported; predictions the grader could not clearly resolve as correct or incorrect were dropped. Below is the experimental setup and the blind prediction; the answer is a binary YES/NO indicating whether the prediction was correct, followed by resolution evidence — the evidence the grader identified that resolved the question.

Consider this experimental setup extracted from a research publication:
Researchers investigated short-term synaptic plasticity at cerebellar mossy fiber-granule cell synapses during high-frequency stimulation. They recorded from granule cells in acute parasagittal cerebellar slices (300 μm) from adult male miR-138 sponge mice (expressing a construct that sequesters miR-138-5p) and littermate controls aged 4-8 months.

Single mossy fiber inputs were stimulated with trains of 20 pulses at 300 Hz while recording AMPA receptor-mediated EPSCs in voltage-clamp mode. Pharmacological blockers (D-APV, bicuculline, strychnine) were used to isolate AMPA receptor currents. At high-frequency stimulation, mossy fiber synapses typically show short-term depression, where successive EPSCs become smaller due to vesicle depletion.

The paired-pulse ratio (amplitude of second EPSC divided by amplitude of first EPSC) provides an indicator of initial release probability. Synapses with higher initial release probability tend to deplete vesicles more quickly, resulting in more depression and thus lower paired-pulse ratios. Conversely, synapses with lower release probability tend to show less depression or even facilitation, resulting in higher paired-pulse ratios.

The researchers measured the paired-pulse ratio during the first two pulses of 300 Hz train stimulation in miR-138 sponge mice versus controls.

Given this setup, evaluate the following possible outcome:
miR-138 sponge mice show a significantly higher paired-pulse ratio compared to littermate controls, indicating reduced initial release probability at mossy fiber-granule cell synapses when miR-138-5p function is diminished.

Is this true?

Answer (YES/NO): NO